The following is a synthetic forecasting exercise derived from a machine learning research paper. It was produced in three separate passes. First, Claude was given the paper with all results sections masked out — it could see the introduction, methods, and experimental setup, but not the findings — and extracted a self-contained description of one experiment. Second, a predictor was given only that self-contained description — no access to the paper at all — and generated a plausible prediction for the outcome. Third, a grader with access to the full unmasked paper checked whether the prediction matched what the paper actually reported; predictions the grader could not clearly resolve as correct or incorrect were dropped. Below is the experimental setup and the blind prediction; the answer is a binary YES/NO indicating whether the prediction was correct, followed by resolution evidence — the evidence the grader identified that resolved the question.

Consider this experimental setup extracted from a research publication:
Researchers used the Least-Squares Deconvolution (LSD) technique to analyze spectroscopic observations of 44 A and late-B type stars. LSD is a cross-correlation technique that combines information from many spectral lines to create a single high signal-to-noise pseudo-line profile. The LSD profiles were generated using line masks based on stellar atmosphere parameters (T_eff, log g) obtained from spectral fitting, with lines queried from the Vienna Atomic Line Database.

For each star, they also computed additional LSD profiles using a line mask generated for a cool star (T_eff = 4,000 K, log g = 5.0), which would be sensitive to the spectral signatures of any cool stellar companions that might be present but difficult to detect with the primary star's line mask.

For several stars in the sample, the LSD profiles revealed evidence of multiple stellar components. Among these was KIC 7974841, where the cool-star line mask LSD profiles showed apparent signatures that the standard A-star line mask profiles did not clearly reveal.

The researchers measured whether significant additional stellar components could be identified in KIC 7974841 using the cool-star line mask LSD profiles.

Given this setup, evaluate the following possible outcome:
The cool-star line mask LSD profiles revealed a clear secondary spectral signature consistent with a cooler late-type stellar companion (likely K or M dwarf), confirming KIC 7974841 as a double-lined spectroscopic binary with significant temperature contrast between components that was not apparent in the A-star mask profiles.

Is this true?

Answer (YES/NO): NO